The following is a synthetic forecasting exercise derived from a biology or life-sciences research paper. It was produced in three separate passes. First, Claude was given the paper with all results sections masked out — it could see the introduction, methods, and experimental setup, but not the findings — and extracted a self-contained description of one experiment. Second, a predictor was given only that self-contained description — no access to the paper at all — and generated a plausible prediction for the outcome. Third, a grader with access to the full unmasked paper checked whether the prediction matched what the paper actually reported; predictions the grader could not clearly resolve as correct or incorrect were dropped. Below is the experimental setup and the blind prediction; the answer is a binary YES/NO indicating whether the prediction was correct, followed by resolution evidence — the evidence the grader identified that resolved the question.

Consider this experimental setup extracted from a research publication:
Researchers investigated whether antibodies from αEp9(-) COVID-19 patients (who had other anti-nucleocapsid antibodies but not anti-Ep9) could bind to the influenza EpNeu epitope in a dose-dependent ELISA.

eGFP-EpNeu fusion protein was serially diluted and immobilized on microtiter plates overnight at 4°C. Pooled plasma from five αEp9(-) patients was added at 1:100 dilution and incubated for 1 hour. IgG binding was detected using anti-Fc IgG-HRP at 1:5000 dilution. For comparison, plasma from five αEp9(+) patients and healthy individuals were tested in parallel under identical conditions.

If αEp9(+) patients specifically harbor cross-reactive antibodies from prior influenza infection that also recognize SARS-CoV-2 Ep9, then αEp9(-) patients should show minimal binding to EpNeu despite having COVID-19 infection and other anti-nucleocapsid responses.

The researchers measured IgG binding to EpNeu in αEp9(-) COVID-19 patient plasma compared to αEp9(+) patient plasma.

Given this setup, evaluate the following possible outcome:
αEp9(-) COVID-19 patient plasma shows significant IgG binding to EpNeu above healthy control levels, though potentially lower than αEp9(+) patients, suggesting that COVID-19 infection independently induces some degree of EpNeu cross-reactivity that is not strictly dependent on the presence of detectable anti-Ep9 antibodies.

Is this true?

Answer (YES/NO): NO